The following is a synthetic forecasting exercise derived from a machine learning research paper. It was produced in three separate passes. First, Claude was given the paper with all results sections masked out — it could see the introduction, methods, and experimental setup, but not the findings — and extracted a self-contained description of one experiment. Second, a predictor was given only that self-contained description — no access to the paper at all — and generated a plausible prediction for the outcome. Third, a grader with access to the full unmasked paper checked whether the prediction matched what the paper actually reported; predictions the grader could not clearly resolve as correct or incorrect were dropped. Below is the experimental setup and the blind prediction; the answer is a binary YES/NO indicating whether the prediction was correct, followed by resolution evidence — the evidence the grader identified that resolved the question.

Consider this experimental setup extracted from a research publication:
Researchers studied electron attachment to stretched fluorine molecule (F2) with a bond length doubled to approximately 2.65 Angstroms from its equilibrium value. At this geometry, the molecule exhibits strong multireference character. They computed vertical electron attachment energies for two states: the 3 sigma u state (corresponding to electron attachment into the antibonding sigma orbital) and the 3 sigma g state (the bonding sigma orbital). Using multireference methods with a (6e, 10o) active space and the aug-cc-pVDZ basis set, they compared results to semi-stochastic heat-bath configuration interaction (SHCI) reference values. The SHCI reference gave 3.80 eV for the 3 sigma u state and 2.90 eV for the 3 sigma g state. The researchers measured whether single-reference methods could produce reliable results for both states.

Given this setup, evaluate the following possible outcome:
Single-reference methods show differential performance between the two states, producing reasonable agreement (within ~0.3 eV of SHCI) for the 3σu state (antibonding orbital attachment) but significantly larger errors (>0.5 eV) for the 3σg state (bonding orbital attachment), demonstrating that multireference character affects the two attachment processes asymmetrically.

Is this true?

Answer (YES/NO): NO